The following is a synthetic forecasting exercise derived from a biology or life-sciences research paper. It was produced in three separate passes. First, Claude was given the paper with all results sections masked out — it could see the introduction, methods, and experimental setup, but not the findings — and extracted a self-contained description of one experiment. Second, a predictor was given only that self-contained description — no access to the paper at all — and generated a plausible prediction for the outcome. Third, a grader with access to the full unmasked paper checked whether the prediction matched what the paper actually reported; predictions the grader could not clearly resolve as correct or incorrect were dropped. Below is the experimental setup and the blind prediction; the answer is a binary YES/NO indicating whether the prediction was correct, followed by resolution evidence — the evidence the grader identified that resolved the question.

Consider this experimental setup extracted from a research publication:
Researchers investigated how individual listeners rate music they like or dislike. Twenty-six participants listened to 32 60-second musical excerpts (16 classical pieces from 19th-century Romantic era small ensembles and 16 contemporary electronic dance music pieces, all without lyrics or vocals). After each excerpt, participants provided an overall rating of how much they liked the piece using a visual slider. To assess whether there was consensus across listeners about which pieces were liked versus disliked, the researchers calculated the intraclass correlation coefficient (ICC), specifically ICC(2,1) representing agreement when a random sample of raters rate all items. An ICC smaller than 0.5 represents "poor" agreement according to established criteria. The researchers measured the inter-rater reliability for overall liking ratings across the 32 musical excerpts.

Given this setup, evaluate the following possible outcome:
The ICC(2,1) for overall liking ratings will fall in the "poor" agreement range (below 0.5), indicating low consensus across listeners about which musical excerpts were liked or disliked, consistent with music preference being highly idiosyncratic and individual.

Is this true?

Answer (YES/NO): YES